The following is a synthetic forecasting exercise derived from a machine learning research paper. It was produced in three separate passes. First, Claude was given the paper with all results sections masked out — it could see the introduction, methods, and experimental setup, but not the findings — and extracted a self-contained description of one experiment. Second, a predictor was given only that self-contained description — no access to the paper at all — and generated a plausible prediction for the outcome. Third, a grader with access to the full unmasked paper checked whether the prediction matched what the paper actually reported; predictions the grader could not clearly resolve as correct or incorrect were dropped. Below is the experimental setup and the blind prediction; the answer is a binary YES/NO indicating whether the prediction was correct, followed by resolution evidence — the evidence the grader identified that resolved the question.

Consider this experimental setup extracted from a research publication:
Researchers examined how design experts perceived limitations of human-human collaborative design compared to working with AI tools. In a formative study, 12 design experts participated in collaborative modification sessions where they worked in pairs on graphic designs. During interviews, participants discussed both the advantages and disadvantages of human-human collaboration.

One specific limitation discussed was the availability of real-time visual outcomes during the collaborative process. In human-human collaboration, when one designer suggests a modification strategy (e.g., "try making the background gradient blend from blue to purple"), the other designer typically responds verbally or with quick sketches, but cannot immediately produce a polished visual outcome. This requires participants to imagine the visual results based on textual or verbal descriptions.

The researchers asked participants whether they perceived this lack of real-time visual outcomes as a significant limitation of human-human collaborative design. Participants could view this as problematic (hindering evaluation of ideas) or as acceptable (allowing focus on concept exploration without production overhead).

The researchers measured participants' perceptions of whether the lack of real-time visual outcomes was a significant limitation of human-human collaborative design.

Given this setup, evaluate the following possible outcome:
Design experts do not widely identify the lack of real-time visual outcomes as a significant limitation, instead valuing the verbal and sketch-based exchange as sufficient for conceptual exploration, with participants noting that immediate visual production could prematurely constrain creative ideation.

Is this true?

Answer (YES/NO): NO